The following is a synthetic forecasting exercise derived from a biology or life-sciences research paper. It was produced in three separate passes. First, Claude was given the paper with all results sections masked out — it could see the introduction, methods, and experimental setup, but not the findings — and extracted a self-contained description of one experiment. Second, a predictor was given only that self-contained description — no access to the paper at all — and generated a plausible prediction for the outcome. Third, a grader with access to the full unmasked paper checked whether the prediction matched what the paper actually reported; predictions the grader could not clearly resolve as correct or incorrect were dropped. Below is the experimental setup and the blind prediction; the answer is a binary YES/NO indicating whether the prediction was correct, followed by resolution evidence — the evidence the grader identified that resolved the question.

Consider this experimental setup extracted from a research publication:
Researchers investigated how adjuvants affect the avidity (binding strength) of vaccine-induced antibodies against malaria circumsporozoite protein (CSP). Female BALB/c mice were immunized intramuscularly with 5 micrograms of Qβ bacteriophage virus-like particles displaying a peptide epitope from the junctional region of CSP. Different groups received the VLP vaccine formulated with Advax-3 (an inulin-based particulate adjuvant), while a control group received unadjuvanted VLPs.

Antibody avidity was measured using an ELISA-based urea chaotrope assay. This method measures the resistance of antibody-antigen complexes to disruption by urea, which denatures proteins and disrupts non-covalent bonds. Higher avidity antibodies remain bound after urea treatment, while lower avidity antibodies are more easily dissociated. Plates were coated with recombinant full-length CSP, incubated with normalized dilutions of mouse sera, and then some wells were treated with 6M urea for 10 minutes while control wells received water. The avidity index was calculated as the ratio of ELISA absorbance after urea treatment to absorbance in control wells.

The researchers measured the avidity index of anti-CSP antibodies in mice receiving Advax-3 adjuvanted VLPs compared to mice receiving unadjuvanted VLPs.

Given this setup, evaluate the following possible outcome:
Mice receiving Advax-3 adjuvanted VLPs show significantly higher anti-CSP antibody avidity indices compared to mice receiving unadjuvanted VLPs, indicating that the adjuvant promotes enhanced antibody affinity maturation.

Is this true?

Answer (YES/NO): YES